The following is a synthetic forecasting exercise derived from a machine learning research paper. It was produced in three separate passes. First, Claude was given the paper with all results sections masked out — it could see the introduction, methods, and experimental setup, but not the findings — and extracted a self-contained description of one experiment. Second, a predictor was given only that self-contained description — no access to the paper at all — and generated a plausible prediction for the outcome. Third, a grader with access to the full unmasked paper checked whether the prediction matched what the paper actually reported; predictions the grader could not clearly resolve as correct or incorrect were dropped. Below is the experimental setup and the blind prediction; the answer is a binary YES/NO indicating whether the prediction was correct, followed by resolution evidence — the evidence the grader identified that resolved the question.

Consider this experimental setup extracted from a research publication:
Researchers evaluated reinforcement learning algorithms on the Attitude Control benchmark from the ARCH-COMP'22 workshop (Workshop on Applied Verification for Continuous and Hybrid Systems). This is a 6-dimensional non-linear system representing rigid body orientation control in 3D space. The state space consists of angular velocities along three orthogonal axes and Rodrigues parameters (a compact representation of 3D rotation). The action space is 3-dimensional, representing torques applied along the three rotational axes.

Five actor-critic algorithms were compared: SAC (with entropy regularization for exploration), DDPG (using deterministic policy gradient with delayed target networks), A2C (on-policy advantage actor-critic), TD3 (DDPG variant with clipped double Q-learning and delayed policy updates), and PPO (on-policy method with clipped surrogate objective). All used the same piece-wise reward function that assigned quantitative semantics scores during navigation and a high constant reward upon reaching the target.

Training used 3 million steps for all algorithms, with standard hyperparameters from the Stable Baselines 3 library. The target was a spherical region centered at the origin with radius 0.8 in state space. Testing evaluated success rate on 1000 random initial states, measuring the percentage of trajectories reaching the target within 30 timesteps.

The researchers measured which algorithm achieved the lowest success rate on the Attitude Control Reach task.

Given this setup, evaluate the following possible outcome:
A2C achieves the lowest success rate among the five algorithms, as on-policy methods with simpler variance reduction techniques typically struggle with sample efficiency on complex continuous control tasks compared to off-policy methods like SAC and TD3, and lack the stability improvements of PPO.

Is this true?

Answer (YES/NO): YES